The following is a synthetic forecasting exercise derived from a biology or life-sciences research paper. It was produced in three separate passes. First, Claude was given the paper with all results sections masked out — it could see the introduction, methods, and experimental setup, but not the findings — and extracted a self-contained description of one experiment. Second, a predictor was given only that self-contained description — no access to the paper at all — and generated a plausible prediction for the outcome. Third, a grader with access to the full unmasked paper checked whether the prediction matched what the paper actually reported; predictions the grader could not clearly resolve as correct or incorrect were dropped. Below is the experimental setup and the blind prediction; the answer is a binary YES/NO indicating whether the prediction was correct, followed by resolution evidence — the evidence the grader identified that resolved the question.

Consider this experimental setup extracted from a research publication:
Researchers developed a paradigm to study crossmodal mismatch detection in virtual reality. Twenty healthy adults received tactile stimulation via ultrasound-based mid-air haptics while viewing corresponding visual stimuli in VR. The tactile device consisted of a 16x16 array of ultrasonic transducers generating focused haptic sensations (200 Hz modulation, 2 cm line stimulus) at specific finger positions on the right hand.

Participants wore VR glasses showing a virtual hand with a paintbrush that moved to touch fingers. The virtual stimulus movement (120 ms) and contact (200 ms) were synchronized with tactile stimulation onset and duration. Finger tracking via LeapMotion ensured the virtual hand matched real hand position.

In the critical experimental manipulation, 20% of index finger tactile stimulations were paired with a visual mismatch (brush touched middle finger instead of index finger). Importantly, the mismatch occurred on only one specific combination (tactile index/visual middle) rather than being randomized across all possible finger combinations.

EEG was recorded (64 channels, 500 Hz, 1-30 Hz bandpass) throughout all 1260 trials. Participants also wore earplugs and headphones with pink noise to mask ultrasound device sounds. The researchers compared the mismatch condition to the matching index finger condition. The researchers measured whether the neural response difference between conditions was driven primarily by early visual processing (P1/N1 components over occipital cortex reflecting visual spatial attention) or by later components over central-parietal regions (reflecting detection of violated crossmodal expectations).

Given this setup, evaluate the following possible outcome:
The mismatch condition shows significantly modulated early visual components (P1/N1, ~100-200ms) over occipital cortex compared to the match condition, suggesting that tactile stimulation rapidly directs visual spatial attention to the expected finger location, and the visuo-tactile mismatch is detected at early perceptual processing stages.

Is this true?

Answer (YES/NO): NO